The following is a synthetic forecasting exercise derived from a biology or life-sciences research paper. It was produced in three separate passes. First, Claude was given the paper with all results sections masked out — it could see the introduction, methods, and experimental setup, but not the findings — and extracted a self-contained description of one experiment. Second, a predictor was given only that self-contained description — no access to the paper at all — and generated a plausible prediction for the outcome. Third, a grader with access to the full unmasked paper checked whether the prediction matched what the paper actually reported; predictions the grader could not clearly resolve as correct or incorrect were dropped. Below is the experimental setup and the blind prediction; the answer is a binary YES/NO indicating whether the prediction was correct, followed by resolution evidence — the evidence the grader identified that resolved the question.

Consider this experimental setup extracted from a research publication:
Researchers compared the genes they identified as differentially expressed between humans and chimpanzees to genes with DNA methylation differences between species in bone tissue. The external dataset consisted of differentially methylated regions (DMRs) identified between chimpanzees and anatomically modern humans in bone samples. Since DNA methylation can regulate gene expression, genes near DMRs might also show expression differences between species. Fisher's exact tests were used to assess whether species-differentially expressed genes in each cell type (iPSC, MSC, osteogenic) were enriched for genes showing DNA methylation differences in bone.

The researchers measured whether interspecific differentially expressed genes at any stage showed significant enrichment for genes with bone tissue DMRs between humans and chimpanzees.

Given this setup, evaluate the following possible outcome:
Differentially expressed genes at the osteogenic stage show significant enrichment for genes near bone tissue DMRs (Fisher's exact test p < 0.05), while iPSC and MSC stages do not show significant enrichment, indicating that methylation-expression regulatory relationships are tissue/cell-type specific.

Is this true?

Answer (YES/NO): NO